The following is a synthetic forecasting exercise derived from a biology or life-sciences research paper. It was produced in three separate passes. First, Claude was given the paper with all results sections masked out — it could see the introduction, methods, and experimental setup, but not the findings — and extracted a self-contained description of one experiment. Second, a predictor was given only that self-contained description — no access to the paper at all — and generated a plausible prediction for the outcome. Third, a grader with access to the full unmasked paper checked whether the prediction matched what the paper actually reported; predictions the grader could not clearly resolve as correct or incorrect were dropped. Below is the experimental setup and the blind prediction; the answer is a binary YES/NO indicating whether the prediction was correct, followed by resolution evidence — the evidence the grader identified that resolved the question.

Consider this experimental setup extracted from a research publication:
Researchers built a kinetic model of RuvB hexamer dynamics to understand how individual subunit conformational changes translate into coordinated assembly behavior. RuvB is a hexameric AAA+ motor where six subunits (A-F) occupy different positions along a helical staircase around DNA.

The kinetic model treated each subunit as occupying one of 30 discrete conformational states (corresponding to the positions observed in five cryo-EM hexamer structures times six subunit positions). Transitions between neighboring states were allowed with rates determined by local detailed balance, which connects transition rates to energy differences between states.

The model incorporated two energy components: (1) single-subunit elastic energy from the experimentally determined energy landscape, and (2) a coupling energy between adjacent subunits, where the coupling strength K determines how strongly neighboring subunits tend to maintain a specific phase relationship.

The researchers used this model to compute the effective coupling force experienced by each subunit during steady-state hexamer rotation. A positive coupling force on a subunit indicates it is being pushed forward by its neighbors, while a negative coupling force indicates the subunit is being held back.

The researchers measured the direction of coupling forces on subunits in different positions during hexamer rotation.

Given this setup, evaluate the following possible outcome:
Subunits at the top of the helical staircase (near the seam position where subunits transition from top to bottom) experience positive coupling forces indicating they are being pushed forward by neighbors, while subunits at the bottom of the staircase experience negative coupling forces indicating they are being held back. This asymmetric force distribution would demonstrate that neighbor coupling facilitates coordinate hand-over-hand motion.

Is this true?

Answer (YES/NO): YES